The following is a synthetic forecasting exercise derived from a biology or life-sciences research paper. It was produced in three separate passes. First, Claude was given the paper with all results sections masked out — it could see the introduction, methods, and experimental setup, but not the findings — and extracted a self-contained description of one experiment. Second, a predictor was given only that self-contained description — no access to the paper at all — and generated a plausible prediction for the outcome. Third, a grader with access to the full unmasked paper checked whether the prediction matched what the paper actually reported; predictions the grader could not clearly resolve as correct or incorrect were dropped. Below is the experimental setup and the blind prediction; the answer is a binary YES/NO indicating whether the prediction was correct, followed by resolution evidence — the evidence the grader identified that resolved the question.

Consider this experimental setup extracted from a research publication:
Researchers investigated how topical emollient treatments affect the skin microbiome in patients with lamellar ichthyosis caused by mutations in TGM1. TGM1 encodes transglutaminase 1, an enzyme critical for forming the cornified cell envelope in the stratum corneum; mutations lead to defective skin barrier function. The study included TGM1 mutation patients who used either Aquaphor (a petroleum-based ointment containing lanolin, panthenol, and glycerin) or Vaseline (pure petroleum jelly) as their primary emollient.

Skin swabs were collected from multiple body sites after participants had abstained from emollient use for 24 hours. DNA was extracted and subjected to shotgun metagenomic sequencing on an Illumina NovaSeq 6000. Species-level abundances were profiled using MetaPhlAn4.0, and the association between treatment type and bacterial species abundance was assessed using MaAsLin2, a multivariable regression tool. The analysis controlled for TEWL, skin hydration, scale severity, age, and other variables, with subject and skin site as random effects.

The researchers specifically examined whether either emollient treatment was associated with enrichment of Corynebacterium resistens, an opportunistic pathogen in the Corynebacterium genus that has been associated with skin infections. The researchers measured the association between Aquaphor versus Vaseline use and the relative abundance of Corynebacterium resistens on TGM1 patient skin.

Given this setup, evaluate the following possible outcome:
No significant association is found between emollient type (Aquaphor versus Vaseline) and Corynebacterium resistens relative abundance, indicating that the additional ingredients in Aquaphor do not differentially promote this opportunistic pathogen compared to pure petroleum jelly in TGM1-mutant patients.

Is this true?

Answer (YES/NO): NO